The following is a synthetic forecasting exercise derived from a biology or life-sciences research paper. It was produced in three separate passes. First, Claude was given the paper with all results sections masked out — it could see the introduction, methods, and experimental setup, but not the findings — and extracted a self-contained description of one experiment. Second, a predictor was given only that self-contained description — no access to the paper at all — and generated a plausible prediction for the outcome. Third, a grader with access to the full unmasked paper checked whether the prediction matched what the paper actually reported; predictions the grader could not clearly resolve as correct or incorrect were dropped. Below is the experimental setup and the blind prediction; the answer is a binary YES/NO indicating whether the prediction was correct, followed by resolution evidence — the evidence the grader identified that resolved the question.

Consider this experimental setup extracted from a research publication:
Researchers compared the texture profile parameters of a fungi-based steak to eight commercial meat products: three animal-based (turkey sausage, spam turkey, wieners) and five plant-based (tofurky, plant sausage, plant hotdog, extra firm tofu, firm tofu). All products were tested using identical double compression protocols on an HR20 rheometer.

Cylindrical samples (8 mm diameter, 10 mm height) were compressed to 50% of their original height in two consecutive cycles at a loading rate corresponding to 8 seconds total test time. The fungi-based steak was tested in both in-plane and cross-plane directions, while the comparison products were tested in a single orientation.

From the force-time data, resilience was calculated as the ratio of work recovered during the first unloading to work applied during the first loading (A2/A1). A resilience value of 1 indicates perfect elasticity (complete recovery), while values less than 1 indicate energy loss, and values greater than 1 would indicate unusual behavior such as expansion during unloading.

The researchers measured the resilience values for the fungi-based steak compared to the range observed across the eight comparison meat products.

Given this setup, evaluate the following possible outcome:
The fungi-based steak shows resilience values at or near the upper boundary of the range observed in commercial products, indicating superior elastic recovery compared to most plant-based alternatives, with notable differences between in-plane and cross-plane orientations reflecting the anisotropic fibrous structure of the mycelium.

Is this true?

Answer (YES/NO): NO